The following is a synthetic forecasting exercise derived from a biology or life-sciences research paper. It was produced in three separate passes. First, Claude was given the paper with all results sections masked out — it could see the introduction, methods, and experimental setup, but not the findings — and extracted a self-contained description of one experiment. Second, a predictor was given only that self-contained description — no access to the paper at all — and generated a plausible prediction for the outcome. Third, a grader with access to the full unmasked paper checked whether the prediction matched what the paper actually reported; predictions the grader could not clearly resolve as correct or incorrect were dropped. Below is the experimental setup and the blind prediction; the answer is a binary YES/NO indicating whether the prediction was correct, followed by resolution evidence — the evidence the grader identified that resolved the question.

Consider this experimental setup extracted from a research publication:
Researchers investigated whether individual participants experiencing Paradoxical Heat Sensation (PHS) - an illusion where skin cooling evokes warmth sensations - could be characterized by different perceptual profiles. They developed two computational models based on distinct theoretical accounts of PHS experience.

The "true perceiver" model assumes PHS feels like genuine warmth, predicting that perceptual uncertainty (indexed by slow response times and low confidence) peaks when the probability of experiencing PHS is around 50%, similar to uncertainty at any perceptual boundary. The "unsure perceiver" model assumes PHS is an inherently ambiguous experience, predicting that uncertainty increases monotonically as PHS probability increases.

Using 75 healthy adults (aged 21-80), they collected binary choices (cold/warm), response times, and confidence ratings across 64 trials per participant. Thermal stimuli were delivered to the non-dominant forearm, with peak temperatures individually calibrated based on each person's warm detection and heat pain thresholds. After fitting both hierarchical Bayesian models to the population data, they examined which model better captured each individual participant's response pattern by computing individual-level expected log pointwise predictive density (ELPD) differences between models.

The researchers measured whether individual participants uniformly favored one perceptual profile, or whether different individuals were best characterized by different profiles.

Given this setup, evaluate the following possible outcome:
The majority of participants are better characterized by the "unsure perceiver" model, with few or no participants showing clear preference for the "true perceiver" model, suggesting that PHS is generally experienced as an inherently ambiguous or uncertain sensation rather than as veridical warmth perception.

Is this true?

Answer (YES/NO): NO